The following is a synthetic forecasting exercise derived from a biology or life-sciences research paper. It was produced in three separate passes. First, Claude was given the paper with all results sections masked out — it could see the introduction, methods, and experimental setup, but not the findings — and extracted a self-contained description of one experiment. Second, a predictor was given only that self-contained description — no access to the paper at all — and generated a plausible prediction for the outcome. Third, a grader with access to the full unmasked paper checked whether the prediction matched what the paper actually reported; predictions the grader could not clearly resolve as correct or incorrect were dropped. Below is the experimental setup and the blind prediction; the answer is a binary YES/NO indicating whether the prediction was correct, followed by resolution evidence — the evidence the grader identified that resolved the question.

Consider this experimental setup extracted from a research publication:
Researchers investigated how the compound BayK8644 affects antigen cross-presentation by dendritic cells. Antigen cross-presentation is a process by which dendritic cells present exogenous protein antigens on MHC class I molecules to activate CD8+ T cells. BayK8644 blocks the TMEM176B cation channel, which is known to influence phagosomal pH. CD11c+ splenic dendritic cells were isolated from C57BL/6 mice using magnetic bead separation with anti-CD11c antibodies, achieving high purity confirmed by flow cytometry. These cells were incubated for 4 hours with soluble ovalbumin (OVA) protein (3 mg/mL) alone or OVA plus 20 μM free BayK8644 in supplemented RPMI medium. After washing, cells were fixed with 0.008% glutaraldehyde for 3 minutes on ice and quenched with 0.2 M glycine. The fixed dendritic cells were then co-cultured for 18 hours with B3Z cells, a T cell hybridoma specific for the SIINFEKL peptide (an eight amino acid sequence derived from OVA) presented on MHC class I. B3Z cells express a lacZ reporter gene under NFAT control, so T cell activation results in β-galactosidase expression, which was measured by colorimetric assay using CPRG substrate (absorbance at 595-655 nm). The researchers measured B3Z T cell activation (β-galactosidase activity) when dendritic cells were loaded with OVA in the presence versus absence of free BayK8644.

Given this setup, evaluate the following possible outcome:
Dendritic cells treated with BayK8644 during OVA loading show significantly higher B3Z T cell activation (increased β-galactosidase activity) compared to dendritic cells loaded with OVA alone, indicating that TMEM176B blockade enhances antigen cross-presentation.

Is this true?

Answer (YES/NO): NO